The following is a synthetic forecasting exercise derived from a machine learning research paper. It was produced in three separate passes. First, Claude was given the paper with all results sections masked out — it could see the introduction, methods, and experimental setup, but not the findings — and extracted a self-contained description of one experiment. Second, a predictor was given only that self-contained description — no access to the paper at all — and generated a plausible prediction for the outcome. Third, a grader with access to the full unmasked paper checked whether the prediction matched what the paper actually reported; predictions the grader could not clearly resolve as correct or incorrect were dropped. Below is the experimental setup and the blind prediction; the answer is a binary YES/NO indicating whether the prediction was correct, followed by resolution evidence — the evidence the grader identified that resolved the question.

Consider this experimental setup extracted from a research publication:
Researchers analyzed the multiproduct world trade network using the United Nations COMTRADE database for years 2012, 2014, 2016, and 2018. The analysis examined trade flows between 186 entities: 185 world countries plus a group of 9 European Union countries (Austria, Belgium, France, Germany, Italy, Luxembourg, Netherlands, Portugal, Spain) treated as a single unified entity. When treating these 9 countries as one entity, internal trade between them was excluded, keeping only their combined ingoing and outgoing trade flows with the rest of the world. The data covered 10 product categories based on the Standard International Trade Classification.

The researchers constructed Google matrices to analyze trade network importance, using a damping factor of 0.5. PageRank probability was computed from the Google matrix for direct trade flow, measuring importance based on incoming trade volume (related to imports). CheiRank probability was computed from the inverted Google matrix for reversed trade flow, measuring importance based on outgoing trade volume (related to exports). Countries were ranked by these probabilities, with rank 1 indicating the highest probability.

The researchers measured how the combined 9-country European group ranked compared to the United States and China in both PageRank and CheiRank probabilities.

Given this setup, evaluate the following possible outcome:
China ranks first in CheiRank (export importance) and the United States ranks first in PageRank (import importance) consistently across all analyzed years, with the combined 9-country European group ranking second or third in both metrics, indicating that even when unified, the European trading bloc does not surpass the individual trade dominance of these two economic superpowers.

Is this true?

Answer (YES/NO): NO